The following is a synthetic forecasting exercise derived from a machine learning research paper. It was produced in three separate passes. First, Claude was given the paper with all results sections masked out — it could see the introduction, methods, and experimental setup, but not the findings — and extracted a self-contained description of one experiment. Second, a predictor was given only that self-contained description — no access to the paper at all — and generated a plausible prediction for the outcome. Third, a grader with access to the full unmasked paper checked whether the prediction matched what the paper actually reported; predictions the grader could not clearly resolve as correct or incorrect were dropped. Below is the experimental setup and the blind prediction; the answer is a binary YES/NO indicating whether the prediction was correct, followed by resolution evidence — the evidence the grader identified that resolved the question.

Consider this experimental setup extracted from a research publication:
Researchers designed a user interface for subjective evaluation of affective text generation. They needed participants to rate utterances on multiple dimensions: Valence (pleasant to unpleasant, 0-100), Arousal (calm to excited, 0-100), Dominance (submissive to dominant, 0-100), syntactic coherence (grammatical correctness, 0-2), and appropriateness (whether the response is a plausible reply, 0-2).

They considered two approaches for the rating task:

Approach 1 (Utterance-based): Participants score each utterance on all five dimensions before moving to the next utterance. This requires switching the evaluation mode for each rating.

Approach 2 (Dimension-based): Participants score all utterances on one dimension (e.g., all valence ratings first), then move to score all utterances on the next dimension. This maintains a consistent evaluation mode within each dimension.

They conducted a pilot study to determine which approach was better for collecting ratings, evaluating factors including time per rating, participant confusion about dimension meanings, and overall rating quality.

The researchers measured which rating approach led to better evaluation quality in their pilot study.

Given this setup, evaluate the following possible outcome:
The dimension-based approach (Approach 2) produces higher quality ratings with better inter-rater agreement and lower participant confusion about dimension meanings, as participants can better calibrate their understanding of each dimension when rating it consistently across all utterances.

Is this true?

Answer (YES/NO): NO